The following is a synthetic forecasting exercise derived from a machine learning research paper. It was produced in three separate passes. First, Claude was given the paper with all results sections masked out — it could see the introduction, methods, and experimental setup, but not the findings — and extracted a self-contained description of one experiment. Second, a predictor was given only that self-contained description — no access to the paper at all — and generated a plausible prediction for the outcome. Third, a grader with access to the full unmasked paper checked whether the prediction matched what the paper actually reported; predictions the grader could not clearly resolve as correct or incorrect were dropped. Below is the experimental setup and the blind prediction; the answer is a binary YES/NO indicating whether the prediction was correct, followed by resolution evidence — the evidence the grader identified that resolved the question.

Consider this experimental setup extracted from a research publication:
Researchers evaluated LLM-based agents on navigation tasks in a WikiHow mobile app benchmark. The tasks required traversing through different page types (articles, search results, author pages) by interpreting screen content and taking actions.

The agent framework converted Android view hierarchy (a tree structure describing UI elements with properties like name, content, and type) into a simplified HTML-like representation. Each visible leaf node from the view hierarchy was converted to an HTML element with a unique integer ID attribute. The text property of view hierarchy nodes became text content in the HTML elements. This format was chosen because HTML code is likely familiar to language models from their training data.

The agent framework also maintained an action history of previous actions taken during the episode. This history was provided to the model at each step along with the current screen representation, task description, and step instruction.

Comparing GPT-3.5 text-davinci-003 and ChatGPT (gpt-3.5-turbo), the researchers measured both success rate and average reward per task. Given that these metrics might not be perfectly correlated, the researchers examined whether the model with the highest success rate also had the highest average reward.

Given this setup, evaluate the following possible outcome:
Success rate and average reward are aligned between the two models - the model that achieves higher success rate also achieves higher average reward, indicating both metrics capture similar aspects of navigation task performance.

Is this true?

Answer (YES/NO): NO